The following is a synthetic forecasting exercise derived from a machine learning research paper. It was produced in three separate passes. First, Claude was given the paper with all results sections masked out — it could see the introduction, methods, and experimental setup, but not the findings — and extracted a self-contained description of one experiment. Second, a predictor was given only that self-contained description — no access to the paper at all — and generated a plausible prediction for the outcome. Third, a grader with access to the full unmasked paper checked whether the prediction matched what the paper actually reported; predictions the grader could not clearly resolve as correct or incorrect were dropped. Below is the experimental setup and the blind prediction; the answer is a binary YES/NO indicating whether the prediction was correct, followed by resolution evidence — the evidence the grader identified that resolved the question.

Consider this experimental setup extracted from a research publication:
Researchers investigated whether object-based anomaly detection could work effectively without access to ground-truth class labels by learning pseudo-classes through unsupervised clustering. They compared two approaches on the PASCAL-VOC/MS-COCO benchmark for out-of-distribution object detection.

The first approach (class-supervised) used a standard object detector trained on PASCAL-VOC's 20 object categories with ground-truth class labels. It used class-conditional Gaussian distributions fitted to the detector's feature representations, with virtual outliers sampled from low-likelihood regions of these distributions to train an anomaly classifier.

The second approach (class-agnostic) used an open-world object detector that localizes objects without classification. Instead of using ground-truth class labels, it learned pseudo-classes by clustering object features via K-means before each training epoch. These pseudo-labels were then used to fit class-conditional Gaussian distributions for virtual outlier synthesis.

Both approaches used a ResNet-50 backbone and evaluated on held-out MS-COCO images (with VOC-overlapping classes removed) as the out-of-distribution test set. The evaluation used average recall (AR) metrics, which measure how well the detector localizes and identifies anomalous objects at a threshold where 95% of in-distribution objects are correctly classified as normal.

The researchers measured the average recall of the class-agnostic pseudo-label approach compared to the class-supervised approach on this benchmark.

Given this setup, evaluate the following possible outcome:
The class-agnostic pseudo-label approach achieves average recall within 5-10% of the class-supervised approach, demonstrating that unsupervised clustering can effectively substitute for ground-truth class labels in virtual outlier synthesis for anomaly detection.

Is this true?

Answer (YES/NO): NO